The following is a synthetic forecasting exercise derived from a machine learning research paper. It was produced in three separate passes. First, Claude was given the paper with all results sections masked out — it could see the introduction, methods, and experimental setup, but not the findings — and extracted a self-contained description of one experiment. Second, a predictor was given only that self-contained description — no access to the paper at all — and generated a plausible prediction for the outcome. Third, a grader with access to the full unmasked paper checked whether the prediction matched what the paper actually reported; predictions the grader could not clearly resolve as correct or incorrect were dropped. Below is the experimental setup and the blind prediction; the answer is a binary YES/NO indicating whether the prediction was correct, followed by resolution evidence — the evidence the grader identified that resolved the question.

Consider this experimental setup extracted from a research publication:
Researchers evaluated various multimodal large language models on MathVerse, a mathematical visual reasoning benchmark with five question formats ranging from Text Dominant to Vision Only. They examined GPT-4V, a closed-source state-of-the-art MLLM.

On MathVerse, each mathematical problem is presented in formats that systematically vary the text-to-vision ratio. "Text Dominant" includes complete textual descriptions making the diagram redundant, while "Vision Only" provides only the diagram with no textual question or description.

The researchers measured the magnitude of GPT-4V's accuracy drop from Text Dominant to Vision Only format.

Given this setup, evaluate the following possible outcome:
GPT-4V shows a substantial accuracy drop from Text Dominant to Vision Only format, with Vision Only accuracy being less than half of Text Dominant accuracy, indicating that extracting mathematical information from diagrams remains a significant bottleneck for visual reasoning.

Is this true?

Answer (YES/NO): NO